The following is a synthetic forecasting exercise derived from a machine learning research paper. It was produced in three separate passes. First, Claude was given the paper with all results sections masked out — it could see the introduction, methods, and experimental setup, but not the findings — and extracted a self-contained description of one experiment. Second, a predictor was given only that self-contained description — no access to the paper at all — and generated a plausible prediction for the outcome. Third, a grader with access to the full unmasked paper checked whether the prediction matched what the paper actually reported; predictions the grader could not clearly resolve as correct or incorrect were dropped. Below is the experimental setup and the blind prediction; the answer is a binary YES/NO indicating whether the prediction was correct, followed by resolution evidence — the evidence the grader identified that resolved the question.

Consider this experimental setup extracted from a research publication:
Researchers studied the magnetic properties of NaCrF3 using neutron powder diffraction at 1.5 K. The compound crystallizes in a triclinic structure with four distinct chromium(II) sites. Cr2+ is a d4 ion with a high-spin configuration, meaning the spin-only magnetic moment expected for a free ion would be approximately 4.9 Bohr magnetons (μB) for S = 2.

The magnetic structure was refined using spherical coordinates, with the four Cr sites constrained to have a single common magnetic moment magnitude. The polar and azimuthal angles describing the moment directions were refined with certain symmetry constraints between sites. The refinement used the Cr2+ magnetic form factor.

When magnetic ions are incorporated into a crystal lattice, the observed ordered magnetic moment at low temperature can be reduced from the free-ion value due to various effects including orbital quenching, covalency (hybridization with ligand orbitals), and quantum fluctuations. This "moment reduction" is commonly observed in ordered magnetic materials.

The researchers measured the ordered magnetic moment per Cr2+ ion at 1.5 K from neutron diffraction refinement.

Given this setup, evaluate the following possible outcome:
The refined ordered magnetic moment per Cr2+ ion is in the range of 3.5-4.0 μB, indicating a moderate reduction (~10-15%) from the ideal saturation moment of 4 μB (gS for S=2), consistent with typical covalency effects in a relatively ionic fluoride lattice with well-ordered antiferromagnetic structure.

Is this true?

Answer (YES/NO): YES